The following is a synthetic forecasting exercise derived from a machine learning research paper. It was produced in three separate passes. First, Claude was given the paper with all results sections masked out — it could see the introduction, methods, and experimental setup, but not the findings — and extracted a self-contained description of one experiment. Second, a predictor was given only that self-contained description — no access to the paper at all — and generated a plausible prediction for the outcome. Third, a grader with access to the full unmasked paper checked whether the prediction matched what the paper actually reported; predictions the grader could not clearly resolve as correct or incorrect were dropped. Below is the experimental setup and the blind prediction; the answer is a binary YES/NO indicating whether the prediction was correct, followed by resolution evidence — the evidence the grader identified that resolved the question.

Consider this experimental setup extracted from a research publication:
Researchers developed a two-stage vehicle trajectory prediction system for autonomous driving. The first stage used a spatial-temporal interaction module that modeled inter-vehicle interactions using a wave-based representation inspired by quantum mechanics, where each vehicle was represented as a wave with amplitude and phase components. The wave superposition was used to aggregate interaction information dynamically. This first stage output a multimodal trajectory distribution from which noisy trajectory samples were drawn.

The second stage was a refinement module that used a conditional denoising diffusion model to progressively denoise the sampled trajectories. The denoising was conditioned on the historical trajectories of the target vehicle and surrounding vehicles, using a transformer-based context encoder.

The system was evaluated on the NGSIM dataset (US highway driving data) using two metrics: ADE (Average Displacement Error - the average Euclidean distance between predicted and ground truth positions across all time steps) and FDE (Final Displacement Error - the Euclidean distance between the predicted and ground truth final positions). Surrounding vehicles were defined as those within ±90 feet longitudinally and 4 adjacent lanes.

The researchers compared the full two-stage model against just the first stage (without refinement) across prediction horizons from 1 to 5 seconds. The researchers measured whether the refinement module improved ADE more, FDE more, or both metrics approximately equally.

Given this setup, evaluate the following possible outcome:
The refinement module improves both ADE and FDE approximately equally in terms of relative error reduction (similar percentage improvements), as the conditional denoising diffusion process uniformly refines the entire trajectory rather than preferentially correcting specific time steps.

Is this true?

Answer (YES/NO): NO